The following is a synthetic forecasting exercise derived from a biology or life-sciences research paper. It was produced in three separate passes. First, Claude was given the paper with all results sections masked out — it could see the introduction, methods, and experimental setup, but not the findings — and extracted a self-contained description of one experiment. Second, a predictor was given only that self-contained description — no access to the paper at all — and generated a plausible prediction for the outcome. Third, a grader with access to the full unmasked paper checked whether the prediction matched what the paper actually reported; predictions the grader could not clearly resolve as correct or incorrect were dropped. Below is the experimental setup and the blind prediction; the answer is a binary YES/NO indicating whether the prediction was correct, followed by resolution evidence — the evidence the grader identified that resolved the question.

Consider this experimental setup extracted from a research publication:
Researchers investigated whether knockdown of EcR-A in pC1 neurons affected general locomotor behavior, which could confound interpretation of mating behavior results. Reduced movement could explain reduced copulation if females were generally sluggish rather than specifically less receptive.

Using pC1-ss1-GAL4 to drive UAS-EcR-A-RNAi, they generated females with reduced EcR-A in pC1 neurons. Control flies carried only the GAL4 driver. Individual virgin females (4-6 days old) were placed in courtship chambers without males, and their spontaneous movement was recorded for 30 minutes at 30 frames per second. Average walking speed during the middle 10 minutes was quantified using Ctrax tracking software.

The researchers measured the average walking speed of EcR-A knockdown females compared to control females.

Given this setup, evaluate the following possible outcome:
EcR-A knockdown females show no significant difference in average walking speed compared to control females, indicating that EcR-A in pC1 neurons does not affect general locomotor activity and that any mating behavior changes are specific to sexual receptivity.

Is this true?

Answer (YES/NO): YES